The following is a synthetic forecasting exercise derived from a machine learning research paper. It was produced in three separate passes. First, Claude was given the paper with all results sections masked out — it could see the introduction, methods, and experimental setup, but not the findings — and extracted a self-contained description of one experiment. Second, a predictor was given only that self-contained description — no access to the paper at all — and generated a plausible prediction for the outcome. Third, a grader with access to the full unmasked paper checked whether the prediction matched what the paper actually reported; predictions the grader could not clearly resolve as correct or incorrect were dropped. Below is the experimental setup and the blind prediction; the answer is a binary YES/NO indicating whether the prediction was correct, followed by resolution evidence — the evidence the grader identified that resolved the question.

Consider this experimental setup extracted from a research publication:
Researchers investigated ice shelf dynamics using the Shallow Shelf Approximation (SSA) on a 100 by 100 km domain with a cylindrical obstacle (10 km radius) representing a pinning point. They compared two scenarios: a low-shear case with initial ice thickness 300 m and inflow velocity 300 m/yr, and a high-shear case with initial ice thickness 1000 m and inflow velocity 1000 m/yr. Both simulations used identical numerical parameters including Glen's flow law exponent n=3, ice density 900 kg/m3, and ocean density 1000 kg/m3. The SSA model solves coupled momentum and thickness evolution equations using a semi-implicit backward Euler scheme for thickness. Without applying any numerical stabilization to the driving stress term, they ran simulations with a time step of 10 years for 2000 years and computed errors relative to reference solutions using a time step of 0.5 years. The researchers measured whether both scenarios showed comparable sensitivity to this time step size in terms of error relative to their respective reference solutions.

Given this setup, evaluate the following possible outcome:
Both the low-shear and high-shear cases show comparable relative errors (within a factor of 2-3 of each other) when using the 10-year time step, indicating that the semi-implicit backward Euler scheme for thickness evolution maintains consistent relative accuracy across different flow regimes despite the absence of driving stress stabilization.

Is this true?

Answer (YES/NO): NO